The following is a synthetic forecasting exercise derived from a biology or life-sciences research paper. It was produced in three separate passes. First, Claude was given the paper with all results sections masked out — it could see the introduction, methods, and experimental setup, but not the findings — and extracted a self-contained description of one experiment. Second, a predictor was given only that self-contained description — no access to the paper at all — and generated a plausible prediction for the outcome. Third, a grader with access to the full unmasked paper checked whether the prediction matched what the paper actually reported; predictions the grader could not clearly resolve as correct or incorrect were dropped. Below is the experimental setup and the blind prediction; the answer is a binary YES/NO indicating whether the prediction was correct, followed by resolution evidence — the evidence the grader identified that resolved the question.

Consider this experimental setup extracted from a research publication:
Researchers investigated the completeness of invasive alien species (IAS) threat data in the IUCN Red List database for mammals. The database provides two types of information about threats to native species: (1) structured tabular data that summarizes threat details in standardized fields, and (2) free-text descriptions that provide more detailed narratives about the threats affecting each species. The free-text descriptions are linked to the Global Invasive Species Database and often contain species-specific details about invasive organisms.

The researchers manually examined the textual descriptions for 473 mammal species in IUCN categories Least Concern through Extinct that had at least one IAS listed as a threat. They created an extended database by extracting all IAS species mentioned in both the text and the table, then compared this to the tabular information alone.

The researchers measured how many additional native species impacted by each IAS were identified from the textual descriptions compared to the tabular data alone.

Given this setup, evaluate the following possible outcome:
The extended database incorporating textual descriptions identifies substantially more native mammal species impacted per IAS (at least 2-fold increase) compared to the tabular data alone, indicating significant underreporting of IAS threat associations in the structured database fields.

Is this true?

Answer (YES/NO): NO